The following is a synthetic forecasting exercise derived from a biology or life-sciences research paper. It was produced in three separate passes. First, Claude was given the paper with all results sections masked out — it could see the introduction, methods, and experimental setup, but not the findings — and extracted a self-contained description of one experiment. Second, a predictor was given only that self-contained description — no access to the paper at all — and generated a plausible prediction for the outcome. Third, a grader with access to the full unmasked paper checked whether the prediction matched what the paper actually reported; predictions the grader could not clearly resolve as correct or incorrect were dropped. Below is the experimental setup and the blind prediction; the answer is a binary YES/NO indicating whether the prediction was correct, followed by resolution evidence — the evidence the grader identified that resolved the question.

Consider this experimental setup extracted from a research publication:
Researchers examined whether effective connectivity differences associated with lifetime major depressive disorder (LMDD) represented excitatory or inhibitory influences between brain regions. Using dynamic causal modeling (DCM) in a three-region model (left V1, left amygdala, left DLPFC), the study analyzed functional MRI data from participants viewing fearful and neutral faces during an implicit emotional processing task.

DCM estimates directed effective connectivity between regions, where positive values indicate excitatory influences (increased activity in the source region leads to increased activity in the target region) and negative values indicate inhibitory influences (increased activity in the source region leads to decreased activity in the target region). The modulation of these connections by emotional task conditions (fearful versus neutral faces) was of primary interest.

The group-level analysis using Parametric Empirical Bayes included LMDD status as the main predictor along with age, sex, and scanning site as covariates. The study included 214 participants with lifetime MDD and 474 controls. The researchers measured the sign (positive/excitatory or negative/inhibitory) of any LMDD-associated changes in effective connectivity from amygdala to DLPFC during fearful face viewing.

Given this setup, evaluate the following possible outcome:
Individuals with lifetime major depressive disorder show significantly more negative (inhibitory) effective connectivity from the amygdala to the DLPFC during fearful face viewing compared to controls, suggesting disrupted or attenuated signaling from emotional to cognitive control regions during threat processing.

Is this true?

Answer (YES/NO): YES